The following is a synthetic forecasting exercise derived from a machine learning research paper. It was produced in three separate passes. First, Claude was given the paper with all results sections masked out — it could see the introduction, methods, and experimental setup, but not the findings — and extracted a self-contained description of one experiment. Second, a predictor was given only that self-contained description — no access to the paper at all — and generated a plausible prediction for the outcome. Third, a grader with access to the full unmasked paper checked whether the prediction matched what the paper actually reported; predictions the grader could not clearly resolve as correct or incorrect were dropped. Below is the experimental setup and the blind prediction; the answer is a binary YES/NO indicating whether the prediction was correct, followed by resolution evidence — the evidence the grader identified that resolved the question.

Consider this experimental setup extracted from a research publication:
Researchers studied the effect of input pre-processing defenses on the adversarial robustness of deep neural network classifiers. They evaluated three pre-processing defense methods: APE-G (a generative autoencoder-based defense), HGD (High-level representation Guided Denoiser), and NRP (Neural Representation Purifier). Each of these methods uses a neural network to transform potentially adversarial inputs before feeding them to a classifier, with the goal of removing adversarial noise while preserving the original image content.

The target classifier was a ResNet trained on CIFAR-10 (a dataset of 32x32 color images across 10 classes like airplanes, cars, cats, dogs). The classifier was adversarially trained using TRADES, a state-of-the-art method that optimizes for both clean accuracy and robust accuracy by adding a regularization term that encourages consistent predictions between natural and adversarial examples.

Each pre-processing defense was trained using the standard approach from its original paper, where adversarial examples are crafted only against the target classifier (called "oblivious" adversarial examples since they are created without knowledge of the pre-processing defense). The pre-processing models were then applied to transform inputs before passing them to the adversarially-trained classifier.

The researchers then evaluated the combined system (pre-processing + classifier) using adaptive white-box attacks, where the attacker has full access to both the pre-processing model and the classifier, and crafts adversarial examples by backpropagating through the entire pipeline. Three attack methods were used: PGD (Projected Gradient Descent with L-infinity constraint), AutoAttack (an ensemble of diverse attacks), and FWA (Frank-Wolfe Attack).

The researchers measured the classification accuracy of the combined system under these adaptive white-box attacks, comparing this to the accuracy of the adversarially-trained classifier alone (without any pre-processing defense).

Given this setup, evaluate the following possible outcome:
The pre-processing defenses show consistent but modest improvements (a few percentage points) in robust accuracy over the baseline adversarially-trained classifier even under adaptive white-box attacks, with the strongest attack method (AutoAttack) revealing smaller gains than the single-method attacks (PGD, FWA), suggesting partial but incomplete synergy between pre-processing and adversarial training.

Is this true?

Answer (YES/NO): NO